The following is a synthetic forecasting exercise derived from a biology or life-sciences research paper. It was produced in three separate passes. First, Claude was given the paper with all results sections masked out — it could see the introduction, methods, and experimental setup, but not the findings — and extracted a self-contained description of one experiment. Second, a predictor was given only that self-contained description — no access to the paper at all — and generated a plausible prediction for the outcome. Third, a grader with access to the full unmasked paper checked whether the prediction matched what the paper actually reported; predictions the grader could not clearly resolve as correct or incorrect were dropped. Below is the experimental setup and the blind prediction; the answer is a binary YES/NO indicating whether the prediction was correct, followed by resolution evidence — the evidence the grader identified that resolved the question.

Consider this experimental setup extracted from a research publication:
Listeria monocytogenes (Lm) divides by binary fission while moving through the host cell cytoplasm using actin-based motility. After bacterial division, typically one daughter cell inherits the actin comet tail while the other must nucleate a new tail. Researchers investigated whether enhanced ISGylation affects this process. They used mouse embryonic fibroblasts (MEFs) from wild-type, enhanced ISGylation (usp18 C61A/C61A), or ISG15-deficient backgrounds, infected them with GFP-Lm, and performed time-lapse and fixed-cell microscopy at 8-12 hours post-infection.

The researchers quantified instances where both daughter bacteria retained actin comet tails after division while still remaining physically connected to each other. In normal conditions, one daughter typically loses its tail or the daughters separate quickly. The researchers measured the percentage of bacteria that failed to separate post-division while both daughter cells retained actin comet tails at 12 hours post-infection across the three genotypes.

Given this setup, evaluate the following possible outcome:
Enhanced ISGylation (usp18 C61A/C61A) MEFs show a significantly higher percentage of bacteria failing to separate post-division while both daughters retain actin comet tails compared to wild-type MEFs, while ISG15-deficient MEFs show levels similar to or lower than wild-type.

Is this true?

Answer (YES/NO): YES